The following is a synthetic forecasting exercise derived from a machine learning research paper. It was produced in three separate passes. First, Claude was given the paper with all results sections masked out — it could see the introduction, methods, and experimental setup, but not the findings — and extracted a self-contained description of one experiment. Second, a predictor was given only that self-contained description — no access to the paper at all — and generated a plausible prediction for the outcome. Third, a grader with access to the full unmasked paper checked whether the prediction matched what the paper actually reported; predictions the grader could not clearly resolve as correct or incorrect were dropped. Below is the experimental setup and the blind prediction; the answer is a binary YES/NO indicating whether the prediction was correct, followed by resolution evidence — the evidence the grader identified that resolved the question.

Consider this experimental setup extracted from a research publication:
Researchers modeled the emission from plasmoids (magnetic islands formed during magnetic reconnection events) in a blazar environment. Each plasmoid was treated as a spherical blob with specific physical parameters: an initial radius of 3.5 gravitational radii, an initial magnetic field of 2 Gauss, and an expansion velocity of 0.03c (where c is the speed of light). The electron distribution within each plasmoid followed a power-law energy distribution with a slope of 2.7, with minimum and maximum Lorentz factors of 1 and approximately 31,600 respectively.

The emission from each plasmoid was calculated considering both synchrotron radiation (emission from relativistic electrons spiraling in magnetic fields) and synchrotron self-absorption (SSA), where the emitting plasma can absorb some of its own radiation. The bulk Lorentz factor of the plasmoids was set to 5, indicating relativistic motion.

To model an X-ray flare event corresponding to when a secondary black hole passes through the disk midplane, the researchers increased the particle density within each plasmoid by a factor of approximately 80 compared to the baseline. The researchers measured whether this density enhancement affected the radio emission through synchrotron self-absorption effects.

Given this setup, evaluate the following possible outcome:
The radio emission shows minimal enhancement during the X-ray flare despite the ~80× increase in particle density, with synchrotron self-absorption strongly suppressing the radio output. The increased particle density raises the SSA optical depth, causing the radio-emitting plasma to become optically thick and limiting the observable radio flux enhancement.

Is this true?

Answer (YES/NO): YES